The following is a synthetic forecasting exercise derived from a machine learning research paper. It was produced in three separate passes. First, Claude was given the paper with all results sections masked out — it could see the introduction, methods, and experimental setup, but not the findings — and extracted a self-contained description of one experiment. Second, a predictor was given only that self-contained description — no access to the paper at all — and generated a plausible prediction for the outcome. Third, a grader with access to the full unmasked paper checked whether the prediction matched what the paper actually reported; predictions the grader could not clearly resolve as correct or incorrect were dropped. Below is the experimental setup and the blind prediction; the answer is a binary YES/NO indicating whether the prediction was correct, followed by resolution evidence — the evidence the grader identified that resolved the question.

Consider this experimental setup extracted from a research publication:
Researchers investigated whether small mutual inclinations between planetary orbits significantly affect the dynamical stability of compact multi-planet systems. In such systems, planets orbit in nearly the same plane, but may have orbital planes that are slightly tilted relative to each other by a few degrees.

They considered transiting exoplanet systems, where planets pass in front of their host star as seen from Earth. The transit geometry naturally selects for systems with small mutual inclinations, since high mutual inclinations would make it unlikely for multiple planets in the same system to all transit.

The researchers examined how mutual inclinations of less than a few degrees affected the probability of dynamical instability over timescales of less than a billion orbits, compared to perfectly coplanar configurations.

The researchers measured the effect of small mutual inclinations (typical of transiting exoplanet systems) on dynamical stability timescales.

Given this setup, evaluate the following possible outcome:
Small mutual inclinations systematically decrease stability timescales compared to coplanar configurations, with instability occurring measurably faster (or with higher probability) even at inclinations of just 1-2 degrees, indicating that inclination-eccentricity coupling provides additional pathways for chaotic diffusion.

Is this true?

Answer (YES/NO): NO